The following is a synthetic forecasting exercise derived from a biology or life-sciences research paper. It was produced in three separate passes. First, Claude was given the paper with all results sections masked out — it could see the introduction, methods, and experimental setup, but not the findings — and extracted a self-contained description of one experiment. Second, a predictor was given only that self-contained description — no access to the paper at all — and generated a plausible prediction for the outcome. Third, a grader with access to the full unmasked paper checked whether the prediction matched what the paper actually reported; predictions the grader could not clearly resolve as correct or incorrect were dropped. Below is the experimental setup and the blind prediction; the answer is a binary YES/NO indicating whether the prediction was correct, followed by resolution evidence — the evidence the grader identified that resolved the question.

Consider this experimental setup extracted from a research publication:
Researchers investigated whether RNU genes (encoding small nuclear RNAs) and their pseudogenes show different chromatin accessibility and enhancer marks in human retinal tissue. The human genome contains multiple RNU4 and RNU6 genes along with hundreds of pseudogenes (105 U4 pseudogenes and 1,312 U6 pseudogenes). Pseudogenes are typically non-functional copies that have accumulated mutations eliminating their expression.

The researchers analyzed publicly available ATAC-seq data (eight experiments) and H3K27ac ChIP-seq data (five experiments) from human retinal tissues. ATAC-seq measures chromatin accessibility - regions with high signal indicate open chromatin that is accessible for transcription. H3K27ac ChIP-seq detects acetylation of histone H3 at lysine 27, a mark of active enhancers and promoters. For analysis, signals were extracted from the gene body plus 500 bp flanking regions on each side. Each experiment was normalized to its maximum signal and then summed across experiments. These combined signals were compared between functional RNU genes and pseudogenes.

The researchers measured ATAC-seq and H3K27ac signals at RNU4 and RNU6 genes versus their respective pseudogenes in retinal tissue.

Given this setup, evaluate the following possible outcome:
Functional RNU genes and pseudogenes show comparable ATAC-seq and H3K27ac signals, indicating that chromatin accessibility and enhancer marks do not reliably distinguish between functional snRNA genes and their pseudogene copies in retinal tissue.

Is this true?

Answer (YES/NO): NO